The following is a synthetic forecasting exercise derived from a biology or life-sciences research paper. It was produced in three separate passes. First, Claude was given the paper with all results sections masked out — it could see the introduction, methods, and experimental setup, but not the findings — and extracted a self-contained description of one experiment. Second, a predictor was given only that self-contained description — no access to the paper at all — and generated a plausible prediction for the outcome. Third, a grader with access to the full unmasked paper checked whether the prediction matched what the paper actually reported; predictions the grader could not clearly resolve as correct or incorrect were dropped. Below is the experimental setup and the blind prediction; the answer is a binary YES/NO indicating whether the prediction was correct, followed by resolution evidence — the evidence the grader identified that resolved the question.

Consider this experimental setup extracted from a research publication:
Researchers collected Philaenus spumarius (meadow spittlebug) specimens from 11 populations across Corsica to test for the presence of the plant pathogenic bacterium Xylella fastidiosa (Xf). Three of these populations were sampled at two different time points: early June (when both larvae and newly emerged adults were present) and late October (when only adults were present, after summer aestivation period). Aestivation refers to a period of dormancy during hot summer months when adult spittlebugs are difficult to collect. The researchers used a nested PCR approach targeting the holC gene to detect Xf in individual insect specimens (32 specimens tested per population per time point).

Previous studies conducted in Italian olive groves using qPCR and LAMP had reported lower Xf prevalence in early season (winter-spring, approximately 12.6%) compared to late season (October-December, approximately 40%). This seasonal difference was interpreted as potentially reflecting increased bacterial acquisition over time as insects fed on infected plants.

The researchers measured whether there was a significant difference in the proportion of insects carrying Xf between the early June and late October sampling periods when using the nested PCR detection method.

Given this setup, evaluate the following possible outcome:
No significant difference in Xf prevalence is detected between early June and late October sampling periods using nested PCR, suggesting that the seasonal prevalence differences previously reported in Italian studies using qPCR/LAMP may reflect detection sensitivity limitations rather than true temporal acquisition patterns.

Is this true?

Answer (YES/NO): YES